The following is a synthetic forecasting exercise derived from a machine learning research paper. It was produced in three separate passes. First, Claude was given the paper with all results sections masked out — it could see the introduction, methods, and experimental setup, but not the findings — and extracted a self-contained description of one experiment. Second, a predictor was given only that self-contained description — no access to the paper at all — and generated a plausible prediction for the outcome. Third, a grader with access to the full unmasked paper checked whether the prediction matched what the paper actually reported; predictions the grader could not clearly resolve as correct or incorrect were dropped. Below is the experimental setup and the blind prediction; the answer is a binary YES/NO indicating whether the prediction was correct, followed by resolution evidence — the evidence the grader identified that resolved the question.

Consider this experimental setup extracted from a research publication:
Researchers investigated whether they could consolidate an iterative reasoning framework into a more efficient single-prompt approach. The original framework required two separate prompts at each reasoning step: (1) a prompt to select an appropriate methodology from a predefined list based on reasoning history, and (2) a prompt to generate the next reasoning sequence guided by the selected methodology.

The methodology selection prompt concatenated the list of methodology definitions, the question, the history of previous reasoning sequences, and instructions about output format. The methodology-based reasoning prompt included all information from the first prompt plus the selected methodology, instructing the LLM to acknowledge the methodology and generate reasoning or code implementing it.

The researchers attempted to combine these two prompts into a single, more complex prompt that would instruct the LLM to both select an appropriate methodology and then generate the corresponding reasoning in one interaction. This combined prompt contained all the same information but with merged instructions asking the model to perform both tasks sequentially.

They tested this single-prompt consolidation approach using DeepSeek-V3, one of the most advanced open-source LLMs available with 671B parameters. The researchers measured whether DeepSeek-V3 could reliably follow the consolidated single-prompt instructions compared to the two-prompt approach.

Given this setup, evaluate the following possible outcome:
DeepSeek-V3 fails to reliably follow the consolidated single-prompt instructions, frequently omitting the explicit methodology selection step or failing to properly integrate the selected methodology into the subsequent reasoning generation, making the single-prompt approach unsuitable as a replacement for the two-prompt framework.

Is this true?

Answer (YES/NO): YES